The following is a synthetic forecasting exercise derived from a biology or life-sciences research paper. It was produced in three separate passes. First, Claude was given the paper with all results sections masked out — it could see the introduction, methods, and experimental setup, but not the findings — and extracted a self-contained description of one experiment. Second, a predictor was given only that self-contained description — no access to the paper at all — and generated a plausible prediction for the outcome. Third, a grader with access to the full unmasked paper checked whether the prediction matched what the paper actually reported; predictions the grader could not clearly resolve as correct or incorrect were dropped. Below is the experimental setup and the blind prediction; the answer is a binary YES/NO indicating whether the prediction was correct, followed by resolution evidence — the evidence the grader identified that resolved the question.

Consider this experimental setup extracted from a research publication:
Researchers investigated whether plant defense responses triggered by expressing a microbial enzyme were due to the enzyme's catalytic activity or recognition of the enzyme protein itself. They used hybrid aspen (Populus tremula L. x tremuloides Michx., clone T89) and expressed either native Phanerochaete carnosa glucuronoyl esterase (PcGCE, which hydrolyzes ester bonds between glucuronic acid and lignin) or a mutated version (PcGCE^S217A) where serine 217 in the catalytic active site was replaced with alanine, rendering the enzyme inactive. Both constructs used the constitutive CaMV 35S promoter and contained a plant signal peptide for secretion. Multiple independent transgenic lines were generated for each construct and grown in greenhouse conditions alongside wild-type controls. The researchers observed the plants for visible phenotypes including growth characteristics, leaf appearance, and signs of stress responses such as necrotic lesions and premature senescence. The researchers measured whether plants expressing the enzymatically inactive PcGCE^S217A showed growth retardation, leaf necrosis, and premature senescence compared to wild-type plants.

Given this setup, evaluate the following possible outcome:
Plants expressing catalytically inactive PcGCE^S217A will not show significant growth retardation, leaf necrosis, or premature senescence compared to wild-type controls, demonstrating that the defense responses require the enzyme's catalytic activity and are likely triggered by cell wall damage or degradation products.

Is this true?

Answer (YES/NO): NO